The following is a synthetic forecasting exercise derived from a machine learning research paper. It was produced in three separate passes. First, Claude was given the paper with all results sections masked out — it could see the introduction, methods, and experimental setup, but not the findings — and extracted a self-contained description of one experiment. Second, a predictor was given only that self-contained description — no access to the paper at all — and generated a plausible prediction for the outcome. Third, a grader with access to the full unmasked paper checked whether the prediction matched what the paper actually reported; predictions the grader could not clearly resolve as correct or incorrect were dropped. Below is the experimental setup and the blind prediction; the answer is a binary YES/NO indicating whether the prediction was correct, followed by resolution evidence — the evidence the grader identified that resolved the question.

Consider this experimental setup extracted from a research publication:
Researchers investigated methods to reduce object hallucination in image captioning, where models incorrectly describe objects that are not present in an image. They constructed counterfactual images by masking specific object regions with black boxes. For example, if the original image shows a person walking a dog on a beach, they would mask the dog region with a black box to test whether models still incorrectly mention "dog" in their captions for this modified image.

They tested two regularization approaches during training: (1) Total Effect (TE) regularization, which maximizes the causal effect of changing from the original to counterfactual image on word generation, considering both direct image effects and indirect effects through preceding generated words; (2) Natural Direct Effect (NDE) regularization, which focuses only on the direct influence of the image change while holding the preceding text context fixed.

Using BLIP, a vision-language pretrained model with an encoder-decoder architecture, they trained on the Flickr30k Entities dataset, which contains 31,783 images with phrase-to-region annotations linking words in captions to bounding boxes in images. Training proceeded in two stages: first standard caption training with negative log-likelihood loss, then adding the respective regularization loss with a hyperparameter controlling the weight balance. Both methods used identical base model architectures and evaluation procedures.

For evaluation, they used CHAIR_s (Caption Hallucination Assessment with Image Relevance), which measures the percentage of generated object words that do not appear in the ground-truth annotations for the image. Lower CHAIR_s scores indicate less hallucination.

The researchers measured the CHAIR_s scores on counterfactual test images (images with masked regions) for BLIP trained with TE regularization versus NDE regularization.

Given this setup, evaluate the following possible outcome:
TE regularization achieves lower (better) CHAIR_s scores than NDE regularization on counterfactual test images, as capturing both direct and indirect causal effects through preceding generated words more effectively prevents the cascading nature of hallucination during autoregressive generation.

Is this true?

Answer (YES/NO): NO